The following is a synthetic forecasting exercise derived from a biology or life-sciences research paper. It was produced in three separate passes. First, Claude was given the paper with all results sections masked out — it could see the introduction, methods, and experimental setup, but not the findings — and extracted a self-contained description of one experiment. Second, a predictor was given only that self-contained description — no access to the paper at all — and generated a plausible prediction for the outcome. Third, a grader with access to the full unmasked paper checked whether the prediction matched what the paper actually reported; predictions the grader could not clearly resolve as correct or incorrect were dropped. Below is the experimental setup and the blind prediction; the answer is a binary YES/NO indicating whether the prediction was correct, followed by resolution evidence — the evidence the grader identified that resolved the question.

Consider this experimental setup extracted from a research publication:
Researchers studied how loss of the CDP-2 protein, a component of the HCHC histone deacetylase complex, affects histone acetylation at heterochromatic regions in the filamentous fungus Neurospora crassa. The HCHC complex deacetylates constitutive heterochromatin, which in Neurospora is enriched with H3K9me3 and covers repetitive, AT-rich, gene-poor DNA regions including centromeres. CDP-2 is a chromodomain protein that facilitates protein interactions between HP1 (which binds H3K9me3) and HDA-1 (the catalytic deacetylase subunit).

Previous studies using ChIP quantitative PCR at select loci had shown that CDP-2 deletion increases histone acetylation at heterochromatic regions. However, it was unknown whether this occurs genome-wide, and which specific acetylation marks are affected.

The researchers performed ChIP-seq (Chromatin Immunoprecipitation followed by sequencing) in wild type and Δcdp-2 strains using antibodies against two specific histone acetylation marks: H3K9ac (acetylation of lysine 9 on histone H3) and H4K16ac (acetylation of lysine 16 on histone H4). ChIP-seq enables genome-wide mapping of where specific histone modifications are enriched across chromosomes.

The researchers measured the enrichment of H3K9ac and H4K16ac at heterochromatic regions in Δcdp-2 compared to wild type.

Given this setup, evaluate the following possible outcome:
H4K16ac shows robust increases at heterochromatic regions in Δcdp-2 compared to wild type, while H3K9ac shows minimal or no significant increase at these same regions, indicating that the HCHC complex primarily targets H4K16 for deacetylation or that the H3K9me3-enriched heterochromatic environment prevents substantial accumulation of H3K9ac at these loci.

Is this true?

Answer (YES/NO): YES